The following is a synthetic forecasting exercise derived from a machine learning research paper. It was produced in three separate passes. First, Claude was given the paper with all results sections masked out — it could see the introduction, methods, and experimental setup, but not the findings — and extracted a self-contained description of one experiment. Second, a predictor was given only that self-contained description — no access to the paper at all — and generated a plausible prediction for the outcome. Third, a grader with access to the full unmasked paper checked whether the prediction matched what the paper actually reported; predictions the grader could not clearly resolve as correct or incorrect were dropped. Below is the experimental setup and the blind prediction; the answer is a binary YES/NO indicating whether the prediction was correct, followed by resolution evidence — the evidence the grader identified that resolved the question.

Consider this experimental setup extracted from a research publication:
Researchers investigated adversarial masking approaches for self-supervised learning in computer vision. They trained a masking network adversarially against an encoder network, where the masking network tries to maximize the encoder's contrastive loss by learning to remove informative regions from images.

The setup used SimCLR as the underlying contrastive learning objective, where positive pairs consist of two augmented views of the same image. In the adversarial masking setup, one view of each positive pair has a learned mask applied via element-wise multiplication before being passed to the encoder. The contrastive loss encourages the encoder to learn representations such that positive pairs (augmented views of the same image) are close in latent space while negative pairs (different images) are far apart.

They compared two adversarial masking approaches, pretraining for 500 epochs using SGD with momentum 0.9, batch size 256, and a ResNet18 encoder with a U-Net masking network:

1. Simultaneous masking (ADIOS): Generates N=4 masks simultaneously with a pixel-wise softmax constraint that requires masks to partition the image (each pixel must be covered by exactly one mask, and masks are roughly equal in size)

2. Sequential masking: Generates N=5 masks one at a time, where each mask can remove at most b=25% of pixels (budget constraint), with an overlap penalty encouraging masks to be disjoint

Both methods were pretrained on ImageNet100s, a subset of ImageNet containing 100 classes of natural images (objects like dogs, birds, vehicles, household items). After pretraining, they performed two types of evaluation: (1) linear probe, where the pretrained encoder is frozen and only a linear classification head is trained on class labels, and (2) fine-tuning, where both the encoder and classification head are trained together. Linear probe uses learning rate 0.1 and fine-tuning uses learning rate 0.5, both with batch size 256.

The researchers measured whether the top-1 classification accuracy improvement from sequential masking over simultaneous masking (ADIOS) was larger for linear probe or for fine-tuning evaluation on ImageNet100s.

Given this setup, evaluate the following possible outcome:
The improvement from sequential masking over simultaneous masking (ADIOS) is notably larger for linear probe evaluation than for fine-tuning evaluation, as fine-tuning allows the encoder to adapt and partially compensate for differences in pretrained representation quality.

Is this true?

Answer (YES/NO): YES